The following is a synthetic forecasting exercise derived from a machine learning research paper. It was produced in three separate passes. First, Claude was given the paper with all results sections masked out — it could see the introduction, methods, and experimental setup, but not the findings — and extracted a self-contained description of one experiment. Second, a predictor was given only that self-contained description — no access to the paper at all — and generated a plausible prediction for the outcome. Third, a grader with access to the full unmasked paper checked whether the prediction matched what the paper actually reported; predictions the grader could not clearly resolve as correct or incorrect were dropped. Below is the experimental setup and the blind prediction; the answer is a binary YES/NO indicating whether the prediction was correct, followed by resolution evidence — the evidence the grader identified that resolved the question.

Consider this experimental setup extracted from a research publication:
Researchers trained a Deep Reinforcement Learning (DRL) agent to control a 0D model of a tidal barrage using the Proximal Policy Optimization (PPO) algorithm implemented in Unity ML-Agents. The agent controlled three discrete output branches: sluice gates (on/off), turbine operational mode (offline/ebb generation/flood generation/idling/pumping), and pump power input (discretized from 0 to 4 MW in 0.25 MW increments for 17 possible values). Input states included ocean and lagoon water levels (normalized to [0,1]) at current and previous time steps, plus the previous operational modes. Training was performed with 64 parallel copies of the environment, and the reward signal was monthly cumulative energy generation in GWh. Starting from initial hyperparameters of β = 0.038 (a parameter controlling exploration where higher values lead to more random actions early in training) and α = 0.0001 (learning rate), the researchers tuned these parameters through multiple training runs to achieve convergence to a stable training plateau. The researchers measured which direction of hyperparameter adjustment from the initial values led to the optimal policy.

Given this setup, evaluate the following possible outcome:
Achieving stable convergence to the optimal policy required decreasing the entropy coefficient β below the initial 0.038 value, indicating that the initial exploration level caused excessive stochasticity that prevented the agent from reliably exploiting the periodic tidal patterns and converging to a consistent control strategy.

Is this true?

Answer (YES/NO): YES